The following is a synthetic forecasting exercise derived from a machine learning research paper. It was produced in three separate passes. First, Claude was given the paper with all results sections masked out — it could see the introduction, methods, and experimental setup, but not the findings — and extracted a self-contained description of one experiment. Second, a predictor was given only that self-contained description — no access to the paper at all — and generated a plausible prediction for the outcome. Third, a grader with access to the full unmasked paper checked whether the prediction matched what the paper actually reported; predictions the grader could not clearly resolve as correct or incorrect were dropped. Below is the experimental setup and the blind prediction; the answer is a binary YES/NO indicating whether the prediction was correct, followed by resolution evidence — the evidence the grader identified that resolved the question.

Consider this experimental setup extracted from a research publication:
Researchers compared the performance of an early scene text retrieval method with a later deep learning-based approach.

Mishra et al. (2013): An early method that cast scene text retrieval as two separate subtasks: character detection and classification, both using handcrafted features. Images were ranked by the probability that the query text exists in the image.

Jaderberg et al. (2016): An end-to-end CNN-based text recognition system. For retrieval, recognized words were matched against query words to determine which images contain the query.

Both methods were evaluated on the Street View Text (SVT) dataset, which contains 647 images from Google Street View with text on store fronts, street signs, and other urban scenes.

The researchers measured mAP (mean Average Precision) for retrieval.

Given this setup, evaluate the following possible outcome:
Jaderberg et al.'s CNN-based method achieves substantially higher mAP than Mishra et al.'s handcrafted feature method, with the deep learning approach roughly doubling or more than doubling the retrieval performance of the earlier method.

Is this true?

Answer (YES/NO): NO